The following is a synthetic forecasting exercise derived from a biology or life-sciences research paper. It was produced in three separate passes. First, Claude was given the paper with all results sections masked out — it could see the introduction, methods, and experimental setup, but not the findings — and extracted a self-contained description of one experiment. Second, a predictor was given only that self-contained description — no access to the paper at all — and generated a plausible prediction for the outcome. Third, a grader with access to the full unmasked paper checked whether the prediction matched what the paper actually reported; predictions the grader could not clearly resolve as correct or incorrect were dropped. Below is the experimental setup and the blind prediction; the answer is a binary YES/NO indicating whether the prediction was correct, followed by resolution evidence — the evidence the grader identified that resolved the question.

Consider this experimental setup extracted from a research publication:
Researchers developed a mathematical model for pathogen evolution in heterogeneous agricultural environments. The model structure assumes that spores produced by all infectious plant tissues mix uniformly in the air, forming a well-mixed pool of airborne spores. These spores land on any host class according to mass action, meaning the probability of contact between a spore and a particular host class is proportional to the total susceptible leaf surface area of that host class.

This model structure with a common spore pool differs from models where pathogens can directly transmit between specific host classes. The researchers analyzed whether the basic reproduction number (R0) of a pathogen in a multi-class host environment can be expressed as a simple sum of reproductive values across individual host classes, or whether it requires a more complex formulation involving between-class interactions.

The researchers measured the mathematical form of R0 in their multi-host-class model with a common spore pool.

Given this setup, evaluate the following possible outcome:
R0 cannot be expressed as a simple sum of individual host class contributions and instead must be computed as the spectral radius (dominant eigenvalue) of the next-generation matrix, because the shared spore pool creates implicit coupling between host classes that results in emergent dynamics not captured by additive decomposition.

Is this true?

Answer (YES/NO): NO